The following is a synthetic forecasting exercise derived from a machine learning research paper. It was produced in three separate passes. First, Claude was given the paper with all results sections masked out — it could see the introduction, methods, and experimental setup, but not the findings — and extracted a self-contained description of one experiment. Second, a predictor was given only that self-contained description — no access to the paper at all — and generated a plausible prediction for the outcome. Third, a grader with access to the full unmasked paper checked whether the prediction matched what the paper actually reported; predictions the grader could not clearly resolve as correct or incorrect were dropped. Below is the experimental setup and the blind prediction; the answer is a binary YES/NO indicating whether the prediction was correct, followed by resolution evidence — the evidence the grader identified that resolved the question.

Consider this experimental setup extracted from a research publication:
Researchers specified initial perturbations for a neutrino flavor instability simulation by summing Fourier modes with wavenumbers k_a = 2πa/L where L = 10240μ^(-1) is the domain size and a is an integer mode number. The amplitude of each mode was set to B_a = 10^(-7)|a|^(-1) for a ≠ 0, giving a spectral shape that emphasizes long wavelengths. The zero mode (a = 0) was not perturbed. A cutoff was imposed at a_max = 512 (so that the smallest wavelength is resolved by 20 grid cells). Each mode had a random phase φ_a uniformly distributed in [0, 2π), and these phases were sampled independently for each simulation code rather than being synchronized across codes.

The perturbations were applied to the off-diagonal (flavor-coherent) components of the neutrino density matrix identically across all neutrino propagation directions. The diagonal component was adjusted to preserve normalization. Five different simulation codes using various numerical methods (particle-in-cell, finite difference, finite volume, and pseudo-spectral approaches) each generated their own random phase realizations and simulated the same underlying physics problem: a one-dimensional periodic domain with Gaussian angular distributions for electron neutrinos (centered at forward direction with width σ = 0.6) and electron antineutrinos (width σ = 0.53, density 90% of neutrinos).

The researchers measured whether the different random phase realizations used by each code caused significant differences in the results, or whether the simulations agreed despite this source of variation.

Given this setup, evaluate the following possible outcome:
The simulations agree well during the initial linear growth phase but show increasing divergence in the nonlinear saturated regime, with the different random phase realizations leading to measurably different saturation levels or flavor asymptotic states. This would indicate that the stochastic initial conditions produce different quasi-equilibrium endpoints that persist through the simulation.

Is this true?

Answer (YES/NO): NO